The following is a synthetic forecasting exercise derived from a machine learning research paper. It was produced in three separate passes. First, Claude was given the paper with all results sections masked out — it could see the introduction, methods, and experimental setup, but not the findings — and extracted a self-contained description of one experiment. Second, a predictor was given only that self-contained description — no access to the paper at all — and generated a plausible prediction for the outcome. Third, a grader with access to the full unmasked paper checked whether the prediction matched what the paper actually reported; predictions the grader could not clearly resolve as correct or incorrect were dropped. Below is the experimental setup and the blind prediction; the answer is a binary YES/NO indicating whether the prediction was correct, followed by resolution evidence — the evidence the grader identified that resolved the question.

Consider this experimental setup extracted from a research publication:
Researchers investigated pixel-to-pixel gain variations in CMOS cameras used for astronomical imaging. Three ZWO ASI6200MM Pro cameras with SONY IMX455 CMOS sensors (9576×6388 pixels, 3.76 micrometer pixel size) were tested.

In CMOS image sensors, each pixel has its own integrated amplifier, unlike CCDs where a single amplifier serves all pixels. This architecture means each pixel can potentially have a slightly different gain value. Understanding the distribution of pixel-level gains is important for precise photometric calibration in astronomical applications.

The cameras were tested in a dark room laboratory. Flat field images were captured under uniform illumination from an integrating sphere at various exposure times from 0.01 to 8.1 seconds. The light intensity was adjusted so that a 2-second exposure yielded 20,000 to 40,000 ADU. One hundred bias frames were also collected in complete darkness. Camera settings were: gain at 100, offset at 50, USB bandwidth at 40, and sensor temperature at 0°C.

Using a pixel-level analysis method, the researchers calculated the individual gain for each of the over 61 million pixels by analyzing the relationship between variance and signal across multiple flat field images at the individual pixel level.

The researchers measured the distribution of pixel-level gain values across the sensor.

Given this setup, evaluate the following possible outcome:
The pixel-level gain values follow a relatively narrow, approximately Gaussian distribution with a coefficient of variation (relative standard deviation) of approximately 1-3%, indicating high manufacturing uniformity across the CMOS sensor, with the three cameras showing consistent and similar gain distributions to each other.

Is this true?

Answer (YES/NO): NO